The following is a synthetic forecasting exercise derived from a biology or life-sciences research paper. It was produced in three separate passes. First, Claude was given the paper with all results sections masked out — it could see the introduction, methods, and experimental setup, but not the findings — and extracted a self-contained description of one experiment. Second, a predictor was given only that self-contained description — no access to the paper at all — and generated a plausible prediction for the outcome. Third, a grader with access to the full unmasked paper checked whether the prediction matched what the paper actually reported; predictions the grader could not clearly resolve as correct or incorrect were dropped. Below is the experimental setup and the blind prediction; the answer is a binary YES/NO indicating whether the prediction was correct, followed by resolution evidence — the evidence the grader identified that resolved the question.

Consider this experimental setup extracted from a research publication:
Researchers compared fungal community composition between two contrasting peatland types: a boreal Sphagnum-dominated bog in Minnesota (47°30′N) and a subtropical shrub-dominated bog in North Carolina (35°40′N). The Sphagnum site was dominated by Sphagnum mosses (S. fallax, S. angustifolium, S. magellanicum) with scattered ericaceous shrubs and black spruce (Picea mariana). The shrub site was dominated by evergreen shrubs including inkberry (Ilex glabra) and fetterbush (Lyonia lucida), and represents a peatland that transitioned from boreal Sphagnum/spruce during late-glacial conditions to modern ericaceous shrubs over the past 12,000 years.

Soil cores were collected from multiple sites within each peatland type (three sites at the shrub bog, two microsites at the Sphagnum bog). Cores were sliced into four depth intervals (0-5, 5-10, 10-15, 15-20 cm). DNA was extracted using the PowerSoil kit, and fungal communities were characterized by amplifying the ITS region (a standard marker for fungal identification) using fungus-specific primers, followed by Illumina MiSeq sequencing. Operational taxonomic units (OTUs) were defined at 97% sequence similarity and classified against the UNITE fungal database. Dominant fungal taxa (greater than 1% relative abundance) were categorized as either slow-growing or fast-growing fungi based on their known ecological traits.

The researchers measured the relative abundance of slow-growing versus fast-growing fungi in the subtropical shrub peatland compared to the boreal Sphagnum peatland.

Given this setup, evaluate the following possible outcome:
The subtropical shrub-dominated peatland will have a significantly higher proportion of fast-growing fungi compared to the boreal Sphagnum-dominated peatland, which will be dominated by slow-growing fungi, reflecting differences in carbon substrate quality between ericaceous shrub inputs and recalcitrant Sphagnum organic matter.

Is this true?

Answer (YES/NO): NO